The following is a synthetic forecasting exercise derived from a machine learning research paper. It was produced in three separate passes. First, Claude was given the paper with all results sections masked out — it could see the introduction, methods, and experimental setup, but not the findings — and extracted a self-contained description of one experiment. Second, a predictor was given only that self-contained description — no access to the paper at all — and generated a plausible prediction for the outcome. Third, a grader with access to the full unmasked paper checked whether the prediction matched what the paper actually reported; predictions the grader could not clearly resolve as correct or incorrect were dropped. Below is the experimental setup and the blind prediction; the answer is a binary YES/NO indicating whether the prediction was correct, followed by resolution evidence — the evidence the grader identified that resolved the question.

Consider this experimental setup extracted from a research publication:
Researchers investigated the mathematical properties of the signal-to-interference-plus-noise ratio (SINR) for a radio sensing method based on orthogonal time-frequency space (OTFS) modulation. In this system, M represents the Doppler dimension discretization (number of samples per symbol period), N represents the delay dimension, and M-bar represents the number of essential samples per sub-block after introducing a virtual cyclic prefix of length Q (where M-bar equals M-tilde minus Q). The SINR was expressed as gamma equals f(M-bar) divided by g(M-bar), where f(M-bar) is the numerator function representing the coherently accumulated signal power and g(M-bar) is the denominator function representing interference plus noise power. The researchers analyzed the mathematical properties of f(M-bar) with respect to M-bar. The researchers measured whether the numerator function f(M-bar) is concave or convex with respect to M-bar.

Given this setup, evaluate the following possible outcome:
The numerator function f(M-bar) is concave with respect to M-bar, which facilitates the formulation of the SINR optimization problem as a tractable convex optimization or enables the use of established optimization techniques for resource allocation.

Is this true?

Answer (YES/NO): YES